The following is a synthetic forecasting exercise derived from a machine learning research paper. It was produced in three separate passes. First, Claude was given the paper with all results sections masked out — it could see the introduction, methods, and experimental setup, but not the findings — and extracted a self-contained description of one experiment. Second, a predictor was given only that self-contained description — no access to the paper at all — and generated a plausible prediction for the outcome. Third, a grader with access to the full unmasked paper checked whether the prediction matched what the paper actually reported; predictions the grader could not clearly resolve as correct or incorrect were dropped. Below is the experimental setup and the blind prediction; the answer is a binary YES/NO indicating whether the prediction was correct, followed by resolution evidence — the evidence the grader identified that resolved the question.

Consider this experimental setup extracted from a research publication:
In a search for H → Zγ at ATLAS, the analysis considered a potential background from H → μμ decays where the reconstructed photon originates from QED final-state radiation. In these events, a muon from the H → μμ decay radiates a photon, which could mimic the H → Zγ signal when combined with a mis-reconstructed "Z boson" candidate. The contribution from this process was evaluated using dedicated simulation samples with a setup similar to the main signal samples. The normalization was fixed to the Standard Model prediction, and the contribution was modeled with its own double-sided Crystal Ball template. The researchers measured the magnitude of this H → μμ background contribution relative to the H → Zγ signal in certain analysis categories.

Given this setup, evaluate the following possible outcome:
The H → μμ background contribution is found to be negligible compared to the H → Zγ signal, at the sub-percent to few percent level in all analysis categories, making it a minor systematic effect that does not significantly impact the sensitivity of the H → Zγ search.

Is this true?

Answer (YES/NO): YES